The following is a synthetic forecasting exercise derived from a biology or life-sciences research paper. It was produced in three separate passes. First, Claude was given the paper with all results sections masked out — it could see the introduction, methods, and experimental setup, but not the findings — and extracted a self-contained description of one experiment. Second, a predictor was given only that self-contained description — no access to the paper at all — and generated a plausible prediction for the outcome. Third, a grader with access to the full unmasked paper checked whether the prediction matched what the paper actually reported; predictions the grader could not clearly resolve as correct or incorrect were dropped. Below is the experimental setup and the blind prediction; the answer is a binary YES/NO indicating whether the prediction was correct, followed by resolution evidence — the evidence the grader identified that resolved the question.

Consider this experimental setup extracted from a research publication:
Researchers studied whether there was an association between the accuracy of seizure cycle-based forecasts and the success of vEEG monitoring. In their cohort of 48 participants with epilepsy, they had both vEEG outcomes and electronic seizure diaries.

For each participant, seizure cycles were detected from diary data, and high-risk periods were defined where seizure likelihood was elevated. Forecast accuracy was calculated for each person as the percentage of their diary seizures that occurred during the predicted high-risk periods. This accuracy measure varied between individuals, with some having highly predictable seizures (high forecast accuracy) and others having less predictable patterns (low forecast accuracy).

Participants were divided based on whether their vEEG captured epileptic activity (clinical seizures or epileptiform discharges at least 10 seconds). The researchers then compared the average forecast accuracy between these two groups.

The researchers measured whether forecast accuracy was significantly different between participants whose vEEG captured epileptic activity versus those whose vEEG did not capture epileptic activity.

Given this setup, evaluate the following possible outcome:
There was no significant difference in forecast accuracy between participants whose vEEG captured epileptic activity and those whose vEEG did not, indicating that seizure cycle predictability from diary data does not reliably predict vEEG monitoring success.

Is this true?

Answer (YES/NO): NO